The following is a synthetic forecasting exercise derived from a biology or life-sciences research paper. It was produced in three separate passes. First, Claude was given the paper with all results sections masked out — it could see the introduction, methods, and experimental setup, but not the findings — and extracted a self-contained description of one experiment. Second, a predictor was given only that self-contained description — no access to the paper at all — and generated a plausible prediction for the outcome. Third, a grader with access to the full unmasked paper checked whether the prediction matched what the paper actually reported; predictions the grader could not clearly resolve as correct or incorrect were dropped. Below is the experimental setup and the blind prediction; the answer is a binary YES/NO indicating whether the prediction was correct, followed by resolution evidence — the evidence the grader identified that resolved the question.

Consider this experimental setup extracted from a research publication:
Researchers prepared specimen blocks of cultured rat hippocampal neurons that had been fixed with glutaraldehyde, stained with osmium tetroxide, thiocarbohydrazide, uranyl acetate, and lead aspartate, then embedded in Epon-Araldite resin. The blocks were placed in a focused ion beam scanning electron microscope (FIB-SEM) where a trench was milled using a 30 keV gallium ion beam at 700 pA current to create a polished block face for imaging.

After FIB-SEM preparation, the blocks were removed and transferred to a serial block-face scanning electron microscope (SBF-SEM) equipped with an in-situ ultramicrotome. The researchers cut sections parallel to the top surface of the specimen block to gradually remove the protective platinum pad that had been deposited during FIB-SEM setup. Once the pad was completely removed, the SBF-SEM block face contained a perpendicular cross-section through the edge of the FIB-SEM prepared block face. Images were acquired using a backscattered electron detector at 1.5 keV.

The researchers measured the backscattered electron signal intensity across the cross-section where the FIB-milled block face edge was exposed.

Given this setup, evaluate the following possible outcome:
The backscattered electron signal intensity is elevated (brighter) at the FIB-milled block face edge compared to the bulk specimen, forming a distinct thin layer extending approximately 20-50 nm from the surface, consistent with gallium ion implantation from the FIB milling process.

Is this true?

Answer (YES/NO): YES